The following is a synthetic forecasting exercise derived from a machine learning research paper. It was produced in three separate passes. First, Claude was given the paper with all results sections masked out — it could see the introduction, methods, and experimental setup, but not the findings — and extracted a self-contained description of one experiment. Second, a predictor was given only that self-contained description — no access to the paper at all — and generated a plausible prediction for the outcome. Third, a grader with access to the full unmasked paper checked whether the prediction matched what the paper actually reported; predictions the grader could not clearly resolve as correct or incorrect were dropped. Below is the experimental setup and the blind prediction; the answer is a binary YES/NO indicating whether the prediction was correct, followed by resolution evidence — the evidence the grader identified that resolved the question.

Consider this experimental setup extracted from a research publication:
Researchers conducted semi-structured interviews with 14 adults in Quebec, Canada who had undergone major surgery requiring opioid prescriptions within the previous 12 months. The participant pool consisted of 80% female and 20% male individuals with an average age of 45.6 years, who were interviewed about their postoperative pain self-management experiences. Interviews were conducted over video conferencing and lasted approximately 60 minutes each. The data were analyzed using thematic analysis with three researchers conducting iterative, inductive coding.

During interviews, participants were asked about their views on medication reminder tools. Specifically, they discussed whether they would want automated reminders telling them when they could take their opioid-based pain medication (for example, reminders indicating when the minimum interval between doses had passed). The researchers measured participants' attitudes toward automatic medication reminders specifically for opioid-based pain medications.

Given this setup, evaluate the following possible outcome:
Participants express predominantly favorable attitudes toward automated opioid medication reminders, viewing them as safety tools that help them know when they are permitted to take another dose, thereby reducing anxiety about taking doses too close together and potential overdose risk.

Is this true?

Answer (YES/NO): NO